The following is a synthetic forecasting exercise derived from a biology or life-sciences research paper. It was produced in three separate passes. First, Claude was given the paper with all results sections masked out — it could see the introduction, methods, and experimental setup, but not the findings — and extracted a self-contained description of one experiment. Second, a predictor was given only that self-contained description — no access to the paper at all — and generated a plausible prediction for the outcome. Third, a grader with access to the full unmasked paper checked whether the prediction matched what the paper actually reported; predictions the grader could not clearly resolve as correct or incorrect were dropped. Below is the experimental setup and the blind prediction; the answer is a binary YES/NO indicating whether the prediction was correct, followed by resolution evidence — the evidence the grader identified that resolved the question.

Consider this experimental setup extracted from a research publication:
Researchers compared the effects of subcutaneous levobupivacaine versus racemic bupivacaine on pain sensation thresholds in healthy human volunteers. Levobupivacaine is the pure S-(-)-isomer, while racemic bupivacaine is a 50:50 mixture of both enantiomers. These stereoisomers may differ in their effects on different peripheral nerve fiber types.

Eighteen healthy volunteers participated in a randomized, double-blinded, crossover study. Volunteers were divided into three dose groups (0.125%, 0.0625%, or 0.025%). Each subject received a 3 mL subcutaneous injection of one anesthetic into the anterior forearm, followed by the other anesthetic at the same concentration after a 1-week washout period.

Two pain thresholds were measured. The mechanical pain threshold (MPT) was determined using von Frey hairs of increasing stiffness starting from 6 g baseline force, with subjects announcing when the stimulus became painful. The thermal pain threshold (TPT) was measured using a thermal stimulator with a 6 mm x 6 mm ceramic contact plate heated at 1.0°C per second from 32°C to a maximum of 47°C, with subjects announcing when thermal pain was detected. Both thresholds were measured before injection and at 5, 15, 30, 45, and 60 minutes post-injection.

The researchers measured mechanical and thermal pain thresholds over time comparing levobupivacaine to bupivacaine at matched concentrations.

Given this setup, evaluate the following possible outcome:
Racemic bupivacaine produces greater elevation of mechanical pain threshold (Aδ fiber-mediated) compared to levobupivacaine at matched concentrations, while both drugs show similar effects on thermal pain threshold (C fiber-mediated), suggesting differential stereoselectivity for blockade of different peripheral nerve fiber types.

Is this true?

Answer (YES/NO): NO